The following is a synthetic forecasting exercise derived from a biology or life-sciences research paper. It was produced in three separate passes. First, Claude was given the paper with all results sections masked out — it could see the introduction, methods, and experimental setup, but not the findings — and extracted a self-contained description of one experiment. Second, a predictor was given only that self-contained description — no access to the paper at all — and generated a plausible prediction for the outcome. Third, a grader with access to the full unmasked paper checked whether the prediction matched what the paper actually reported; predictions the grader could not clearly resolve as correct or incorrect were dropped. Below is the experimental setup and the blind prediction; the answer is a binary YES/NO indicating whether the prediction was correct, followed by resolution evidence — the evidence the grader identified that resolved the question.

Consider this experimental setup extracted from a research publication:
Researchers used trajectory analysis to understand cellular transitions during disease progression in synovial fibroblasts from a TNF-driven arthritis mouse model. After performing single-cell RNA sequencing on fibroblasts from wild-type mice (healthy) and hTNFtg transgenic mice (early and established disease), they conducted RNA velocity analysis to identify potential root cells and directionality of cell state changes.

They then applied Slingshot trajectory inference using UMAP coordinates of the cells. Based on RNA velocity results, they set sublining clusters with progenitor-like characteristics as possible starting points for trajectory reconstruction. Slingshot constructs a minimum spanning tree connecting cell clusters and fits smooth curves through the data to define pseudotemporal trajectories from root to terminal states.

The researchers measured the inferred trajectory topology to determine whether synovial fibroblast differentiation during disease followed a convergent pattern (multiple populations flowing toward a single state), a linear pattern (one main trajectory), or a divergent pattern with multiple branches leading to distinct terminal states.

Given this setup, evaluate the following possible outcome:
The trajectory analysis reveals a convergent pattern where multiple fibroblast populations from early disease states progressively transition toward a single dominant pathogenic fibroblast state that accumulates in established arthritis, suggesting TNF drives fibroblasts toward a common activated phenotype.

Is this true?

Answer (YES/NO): NO